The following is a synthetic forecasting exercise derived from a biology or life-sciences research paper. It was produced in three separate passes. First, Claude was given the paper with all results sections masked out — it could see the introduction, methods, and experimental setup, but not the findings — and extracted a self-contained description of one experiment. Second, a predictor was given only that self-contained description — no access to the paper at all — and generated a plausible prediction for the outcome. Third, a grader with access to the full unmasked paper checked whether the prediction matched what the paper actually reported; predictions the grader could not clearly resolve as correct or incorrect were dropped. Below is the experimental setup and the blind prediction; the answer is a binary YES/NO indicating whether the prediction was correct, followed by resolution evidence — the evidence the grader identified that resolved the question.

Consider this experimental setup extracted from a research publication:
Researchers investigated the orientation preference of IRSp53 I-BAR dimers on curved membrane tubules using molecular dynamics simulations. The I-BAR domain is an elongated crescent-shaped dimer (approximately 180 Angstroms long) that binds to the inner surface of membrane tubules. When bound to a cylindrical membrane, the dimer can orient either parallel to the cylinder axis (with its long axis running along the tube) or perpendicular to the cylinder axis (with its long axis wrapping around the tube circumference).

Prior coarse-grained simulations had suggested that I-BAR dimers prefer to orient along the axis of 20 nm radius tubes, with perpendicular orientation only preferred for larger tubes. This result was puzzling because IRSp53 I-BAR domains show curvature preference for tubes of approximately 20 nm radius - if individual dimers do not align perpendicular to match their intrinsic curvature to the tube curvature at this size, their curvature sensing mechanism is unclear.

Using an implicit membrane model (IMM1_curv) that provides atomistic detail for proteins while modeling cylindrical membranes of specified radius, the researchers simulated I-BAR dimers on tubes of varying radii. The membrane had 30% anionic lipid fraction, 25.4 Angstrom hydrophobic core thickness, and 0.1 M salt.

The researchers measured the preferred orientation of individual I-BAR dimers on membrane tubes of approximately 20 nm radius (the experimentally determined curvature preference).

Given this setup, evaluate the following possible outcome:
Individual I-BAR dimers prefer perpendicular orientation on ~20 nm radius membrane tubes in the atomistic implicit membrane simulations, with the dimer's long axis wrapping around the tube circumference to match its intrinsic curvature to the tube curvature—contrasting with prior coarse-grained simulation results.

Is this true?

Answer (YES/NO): NO